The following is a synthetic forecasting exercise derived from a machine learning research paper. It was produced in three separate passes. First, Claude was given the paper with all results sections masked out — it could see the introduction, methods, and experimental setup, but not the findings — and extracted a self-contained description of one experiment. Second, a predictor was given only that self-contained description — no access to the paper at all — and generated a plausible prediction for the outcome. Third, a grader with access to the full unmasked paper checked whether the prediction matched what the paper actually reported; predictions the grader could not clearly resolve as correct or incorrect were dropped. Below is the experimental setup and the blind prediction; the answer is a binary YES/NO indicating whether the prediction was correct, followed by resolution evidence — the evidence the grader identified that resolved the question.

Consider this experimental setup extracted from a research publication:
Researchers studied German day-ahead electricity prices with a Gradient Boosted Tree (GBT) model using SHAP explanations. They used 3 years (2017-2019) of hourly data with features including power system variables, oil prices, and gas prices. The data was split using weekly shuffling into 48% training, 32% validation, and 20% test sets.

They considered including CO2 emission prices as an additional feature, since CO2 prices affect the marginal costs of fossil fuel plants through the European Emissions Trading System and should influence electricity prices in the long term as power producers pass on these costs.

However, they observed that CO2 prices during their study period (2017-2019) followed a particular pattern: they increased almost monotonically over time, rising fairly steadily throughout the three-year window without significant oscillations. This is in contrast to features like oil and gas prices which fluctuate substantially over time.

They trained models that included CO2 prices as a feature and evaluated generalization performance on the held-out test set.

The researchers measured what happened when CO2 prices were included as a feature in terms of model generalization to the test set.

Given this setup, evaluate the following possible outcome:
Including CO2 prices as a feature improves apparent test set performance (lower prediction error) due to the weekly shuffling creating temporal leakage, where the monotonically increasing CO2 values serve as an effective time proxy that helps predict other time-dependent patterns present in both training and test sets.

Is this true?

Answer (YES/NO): NO